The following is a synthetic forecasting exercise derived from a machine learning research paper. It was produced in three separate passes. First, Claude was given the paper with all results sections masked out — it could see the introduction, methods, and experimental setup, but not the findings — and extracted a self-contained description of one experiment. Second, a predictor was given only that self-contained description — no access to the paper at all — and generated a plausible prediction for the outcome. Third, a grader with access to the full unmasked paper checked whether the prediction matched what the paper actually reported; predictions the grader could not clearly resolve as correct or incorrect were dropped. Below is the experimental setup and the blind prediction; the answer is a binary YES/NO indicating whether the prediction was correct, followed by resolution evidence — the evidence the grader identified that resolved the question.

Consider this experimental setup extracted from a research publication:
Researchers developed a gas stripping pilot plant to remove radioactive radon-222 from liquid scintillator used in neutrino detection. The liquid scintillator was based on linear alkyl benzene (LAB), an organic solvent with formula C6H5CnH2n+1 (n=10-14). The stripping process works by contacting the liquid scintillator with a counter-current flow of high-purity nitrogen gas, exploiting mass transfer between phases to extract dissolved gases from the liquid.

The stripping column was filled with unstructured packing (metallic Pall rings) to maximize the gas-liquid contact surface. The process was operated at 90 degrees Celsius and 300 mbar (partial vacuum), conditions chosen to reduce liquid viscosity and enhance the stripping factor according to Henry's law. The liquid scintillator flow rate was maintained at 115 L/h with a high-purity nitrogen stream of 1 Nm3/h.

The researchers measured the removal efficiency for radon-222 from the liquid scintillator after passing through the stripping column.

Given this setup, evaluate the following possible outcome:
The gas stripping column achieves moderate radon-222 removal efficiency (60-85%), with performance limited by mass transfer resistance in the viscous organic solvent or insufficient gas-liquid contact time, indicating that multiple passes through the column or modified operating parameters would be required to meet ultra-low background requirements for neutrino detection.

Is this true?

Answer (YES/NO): NO